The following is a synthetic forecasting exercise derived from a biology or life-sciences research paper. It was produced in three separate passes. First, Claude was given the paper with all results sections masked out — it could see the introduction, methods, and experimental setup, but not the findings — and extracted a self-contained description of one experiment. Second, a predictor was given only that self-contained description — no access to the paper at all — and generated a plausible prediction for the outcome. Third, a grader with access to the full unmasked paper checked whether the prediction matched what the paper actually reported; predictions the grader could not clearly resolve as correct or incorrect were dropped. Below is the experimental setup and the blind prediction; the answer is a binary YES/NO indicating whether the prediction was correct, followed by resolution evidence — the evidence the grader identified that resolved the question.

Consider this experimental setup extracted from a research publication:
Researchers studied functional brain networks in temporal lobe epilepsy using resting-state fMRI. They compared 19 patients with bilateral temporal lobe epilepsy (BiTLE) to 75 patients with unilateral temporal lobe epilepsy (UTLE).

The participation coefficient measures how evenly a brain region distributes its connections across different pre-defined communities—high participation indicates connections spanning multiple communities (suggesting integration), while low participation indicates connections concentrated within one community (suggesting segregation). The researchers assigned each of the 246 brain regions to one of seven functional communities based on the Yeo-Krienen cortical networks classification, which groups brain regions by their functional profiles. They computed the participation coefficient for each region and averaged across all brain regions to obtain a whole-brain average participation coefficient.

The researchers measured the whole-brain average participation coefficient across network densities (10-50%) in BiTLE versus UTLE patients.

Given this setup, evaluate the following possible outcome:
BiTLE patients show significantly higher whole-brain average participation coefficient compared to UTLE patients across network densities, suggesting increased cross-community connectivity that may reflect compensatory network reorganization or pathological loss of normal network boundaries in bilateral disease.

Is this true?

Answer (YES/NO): NO